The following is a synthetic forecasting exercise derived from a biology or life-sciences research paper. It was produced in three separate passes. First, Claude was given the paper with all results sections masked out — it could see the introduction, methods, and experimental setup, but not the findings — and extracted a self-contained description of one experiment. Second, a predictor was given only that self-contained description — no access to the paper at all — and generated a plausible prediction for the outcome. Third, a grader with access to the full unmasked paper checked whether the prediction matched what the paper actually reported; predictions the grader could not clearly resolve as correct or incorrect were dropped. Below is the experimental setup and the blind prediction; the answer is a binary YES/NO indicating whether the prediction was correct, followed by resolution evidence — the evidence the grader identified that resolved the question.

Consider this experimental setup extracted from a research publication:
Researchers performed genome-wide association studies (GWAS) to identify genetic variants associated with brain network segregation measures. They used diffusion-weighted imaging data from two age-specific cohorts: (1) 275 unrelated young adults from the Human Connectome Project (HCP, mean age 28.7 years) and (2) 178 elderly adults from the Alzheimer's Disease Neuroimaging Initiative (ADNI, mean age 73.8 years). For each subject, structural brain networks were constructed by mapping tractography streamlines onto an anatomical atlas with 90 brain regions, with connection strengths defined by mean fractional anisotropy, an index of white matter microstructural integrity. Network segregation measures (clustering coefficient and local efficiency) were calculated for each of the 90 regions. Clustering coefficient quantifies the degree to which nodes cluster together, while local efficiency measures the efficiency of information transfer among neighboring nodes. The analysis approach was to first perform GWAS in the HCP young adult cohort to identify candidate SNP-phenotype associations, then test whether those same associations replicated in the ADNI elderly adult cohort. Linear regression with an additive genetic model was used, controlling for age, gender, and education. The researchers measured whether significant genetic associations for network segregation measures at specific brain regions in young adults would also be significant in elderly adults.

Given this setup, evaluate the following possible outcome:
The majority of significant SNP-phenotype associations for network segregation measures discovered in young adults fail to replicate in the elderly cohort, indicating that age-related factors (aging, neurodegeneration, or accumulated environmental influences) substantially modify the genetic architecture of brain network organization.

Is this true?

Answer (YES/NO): YES